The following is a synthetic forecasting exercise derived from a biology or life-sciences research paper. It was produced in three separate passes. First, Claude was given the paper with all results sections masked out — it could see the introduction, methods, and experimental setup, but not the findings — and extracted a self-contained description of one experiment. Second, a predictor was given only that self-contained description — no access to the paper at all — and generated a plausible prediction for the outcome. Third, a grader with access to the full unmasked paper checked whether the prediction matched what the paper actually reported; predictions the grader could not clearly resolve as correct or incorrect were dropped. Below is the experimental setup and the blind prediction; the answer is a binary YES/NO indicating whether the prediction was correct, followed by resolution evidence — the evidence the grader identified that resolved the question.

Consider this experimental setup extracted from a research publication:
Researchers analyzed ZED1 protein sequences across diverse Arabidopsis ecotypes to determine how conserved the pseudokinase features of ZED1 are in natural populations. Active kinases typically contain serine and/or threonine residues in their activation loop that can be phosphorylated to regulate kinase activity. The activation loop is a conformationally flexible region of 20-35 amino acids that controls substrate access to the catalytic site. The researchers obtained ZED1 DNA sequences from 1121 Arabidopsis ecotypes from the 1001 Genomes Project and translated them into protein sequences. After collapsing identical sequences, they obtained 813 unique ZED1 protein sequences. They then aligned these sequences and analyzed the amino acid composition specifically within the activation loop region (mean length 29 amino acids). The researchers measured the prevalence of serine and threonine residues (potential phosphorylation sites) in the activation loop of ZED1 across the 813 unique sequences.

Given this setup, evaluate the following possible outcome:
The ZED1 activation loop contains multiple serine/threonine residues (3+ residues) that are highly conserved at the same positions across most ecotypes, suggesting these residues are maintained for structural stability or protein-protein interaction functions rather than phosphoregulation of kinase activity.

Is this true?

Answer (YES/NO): NO